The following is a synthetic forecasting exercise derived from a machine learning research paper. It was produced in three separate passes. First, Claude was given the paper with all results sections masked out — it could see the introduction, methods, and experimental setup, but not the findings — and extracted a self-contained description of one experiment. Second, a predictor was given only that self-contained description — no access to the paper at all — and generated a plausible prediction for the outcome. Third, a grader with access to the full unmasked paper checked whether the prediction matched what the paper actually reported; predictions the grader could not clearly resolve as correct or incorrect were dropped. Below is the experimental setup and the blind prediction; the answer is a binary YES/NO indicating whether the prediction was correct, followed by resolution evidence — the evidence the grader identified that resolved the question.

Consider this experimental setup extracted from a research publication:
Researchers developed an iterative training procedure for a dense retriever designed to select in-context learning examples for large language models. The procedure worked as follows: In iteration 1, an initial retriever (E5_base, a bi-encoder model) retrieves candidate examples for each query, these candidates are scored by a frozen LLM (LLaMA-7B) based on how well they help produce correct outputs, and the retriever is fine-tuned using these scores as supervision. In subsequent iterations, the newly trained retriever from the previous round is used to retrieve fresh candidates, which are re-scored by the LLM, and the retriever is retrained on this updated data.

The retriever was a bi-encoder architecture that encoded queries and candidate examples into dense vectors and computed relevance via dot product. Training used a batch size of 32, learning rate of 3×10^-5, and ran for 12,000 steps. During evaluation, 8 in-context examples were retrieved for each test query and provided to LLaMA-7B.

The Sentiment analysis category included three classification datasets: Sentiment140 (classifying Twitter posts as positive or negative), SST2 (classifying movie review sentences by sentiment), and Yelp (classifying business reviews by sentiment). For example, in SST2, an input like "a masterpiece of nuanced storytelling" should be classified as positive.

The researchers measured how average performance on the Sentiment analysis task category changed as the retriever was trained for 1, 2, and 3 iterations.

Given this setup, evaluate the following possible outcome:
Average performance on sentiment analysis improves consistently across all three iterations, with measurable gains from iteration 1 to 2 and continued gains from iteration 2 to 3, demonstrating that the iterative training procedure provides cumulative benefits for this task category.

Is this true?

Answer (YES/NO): NO